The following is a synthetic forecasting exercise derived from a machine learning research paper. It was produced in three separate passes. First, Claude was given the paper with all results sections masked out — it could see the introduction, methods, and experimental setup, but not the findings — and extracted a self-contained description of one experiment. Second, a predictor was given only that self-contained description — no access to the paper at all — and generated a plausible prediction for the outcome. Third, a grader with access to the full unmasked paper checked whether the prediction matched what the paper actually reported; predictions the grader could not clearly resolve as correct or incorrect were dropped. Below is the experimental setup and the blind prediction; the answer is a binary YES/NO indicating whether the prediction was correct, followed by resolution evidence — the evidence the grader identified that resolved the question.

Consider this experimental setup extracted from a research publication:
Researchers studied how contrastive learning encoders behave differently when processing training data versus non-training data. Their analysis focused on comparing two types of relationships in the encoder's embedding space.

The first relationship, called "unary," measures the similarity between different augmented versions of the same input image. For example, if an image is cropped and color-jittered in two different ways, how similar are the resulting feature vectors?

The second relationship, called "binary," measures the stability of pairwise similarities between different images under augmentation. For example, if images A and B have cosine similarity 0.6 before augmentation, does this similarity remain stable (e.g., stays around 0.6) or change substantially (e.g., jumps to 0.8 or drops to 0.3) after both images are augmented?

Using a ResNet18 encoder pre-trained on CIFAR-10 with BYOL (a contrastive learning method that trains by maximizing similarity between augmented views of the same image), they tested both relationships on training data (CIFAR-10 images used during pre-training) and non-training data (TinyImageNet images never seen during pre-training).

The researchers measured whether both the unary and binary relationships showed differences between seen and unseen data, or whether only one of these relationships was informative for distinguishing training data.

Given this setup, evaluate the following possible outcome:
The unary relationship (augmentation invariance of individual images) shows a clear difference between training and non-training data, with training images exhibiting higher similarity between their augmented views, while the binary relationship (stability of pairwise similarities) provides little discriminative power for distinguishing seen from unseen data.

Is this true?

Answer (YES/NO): NO